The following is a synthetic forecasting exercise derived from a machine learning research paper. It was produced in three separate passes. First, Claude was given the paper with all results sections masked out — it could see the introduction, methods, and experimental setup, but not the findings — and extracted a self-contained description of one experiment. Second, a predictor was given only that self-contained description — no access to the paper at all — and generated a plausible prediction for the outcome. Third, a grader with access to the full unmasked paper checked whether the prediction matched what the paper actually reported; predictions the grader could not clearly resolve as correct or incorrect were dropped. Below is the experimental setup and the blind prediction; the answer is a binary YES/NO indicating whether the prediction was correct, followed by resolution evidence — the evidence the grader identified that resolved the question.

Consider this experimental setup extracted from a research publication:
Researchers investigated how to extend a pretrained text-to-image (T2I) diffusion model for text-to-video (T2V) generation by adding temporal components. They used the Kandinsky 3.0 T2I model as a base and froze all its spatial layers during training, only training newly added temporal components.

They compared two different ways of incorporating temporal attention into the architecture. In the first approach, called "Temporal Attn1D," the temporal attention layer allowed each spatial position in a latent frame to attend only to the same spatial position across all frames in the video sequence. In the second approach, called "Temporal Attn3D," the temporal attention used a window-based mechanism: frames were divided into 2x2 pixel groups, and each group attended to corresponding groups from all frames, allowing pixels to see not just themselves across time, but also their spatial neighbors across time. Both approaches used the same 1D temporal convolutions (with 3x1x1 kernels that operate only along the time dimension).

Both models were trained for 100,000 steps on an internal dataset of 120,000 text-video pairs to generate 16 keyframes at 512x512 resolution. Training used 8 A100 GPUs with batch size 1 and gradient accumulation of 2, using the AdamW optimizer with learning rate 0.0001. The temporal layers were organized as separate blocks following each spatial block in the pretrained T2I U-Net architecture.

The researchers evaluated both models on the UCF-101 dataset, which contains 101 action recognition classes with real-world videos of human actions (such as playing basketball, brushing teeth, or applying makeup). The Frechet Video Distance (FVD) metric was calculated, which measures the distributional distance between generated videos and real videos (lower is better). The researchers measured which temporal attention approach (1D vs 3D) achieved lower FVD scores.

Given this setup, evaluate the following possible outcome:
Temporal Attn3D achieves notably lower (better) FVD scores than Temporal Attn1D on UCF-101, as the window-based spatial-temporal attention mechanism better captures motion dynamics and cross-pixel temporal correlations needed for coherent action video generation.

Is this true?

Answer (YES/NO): NO